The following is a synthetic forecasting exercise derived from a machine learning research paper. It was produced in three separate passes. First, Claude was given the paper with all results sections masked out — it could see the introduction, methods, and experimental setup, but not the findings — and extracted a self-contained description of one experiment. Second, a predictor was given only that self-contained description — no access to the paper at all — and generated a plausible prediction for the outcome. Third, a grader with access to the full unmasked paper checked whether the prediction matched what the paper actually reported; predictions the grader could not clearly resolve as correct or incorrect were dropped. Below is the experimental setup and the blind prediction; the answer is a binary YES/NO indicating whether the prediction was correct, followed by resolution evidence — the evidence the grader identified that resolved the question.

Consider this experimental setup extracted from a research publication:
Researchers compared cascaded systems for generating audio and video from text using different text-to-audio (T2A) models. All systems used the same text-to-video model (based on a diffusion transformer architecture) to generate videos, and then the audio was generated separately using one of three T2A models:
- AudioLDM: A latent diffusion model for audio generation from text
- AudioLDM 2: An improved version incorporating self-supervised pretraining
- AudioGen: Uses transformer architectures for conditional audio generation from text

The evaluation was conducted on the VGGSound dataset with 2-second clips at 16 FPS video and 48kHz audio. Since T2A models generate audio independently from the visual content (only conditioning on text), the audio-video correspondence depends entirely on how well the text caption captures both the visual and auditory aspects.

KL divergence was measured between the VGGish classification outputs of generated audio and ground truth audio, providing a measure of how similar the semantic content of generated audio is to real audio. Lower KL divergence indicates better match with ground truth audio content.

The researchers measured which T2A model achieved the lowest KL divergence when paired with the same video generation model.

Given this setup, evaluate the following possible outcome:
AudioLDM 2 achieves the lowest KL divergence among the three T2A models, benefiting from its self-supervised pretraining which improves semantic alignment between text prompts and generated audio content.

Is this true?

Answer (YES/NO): YES